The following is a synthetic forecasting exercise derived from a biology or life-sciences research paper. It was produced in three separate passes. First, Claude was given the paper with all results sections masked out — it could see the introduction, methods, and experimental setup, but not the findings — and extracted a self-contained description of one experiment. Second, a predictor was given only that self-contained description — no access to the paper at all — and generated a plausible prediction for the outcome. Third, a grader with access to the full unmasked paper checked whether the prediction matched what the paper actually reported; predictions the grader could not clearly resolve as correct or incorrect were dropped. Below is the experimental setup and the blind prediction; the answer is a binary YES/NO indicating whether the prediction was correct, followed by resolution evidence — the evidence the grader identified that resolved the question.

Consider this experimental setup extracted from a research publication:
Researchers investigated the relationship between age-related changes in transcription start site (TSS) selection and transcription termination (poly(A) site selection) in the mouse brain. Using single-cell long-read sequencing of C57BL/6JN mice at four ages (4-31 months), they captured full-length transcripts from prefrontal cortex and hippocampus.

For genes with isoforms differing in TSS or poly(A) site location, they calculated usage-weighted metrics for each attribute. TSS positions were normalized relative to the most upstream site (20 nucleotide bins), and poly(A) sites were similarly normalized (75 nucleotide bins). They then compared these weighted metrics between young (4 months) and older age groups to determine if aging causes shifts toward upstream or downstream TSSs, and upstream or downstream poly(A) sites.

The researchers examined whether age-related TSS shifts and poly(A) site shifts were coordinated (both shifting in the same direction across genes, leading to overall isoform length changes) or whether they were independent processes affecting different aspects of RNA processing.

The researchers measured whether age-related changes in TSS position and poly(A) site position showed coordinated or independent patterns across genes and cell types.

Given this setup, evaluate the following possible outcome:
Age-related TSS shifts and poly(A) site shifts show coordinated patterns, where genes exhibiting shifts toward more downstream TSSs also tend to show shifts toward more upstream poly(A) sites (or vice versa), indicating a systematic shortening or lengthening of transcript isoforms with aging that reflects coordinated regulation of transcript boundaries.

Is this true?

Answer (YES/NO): NO